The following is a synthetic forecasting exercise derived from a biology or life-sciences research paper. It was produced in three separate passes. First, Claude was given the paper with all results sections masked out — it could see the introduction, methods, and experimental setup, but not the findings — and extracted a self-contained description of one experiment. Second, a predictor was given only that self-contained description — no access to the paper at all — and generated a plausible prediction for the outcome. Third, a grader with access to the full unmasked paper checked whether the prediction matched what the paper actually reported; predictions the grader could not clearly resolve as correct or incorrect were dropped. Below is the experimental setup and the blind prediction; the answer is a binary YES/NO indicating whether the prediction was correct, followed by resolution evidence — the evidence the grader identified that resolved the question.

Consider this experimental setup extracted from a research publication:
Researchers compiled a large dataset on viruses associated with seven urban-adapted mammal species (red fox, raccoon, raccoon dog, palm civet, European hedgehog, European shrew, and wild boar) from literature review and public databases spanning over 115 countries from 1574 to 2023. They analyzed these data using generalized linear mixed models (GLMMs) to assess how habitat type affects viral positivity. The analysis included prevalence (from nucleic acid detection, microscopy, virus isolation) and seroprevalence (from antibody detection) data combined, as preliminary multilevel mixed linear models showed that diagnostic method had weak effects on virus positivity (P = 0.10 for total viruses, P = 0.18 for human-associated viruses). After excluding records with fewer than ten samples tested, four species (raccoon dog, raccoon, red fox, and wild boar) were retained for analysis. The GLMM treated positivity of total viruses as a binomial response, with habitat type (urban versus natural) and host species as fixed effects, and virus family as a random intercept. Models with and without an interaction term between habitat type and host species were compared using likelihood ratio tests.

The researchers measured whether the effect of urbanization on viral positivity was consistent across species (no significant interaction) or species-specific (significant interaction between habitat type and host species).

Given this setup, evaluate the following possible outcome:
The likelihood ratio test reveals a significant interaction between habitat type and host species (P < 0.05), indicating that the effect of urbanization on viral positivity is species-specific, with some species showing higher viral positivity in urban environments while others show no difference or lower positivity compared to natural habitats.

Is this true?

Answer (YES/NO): YES